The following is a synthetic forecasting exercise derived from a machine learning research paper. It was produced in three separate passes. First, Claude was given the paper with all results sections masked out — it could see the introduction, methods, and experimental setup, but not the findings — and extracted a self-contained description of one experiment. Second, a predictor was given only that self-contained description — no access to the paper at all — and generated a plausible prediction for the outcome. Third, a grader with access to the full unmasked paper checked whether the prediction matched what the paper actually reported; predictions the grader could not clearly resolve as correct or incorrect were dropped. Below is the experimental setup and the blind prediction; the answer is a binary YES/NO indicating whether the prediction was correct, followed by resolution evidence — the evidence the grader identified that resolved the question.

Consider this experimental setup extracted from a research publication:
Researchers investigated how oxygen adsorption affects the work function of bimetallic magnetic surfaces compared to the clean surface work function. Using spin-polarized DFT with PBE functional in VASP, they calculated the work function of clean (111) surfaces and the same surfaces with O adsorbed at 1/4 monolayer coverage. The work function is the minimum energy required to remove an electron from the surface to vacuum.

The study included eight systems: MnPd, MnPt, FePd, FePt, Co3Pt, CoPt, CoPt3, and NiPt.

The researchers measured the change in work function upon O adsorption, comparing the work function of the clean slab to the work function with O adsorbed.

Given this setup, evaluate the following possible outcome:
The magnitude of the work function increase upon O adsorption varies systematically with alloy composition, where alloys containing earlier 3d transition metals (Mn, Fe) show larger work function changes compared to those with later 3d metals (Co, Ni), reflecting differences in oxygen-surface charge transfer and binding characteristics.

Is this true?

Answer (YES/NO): YES